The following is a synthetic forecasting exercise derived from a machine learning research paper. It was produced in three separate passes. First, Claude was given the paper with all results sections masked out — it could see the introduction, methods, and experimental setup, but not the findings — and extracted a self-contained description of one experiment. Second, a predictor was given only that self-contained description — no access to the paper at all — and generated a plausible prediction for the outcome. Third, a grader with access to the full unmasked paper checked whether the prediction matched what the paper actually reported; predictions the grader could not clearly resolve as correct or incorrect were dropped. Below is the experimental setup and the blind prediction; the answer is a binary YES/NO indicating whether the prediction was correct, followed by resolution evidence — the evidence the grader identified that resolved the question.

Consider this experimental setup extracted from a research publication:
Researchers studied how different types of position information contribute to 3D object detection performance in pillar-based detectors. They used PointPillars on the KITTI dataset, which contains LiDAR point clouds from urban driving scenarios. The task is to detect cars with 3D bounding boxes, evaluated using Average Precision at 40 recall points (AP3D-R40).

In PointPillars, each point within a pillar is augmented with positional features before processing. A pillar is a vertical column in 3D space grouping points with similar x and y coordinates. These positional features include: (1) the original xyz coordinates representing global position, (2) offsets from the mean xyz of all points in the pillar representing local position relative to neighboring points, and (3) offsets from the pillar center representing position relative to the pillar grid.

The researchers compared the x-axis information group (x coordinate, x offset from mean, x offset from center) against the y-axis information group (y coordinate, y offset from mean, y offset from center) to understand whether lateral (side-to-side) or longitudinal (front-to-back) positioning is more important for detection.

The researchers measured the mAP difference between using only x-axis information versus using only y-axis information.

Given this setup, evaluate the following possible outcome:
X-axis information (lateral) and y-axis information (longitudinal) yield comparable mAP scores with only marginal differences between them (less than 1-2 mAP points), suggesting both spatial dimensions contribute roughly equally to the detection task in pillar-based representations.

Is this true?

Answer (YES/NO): YES